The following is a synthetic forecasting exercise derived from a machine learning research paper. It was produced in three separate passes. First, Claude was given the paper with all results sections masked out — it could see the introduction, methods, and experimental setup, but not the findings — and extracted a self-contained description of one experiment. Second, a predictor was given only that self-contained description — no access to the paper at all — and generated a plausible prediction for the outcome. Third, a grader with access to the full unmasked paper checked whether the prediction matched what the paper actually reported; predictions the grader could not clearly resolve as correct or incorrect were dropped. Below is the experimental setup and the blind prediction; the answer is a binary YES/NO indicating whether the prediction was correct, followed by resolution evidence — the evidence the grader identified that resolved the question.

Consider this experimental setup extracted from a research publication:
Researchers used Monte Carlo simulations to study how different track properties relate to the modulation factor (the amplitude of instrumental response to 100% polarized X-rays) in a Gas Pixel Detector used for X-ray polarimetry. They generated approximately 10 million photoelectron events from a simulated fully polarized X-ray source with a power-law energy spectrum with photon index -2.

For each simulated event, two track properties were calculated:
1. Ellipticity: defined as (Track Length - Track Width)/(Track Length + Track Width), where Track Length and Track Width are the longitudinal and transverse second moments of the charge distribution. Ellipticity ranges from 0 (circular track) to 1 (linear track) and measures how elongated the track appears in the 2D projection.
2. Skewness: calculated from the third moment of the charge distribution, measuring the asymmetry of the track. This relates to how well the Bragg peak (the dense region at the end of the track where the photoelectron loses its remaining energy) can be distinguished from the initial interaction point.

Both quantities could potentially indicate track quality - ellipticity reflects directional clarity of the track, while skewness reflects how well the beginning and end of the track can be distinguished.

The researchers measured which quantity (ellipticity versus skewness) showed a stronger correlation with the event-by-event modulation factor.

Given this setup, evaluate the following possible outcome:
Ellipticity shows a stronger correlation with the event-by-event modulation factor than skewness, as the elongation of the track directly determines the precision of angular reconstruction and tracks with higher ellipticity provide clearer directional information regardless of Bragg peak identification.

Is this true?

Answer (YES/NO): YES